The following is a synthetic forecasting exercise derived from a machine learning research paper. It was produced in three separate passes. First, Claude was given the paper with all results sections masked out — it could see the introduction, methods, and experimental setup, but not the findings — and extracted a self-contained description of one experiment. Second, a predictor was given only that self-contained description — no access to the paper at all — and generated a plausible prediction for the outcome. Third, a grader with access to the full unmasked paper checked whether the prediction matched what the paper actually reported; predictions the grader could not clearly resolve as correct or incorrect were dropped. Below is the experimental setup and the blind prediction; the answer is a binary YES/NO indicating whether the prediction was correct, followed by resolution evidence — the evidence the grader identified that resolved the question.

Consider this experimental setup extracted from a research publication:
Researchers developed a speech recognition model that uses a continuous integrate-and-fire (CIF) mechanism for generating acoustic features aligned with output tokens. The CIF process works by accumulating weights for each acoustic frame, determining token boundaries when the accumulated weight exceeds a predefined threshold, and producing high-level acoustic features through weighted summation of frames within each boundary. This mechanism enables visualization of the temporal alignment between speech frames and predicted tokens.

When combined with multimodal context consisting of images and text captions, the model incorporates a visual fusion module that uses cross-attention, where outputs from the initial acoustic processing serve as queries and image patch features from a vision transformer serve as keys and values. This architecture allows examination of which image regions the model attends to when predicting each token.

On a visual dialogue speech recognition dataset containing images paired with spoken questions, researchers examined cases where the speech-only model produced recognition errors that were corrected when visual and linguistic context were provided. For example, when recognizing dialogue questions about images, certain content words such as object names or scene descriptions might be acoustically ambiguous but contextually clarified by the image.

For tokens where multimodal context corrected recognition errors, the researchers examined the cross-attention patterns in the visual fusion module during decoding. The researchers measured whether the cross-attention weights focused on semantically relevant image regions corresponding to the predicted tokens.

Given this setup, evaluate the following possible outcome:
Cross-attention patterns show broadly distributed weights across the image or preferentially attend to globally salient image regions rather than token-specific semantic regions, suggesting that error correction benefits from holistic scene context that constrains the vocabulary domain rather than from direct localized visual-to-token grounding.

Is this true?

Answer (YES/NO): NO